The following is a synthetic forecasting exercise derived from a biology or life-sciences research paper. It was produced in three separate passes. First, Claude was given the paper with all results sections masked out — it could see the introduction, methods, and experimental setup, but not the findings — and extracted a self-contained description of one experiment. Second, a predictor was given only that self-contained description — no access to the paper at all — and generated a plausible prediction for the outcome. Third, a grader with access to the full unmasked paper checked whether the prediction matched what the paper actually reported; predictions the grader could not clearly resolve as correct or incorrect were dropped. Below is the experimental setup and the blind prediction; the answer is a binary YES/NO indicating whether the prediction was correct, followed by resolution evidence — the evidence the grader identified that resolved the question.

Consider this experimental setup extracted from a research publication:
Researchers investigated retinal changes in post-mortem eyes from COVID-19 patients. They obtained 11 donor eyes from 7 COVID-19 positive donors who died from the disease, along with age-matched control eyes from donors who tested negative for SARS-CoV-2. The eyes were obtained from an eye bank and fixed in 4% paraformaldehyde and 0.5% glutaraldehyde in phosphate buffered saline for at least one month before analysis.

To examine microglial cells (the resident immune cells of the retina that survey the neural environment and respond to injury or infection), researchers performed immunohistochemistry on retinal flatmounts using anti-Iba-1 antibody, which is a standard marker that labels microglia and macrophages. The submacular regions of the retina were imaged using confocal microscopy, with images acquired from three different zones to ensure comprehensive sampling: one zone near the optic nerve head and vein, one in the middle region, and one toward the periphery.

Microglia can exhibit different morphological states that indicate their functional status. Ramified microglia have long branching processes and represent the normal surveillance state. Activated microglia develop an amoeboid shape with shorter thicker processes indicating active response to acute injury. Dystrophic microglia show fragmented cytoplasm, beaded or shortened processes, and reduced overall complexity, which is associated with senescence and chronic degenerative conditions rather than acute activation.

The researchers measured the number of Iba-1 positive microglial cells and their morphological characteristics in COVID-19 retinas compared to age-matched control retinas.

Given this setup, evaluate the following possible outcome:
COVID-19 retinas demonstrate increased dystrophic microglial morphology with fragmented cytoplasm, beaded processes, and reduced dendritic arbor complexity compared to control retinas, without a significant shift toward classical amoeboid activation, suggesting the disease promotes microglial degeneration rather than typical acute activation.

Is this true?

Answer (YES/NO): NO